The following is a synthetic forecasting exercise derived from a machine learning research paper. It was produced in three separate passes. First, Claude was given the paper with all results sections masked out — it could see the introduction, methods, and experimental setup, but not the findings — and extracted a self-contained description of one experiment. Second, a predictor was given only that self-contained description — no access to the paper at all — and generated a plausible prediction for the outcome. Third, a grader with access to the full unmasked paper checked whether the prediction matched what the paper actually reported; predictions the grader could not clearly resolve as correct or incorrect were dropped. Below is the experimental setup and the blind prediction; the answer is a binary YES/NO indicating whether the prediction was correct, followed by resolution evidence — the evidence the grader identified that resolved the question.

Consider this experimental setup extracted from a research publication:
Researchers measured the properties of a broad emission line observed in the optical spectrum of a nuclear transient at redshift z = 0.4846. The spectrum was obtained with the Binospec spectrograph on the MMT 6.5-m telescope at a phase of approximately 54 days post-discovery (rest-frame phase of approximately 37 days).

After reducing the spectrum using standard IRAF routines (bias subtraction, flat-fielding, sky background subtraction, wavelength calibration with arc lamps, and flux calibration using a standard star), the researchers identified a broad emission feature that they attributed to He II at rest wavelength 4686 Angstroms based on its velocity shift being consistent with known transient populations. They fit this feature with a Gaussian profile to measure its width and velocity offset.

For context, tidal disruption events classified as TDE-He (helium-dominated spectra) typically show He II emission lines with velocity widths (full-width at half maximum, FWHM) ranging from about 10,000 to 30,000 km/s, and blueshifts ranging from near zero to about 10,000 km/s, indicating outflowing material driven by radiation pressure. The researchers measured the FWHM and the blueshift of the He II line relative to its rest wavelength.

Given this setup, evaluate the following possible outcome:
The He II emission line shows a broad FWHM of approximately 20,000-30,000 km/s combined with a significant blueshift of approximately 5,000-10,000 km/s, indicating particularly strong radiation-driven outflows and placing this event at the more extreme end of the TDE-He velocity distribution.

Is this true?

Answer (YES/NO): NO